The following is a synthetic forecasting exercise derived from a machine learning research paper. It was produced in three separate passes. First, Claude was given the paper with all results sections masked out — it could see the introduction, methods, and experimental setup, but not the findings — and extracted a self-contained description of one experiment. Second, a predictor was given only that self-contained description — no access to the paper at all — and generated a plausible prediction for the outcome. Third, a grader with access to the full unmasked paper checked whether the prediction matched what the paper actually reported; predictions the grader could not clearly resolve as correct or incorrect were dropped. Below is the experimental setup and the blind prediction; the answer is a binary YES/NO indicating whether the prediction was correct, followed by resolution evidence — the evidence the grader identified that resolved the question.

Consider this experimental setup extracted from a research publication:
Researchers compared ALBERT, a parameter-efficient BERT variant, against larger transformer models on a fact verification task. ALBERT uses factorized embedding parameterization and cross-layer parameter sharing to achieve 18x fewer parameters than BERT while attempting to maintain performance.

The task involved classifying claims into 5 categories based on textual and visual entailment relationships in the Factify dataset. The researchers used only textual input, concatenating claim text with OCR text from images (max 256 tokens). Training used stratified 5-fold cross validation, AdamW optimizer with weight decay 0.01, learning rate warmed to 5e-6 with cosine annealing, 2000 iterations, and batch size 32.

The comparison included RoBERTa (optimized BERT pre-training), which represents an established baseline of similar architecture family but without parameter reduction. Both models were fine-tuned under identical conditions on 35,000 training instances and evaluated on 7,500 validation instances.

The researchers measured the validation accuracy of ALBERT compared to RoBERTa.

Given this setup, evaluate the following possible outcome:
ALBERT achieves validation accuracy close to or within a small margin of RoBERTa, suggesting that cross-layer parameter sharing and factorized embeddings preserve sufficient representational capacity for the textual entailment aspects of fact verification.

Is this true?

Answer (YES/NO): NO